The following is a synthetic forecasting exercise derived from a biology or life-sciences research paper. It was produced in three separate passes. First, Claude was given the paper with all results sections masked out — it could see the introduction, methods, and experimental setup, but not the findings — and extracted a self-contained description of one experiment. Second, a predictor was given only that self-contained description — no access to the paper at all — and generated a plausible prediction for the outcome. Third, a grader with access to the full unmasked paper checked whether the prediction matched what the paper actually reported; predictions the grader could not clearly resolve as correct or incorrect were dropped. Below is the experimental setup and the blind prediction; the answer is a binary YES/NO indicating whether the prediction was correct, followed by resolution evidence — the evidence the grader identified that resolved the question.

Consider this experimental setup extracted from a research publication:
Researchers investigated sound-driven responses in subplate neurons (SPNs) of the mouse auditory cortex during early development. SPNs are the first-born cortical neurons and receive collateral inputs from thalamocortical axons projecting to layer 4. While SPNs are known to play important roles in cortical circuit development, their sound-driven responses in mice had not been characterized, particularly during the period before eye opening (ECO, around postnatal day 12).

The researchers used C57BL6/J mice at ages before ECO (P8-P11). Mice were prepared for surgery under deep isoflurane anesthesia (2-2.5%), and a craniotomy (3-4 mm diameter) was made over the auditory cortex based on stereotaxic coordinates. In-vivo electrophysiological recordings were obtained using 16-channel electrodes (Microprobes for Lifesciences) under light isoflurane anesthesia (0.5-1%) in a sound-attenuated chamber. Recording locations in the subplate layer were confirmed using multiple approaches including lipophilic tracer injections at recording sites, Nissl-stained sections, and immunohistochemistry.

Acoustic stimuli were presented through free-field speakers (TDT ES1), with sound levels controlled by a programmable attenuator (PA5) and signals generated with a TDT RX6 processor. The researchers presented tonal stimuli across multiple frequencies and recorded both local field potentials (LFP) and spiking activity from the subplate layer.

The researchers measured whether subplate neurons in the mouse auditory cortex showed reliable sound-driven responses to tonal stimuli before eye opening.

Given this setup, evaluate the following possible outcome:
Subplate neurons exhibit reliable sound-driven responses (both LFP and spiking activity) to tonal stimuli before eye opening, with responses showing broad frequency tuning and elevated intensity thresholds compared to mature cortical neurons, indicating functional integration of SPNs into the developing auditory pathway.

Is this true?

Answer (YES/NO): NO